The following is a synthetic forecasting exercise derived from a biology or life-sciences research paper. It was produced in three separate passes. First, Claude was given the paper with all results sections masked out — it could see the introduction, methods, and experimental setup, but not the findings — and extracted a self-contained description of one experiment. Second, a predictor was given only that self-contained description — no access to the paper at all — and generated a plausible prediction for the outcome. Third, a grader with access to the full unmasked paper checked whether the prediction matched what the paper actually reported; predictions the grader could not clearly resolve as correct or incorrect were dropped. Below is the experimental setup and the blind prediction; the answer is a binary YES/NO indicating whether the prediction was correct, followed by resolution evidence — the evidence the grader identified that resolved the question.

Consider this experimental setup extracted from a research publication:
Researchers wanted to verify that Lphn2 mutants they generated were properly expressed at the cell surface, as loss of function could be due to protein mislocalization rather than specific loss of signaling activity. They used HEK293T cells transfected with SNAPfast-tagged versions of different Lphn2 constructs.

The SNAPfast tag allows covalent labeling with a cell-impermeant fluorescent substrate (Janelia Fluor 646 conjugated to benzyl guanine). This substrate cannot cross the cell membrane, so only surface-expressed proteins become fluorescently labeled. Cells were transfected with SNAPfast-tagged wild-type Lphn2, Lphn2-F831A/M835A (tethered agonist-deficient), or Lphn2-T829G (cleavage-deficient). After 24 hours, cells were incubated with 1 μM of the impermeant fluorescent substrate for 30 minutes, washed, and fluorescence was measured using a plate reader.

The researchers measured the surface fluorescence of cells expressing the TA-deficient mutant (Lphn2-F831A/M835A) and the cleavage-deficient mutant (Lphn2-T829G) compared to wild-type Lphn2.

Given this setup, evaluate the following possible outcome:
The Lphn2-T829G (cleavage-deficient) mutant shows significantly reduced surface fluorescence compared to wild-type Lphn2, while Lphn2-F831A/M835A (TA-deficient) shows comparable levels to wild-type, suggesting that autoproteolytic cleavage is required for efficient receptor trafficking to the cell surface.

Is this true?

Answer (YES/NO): NO